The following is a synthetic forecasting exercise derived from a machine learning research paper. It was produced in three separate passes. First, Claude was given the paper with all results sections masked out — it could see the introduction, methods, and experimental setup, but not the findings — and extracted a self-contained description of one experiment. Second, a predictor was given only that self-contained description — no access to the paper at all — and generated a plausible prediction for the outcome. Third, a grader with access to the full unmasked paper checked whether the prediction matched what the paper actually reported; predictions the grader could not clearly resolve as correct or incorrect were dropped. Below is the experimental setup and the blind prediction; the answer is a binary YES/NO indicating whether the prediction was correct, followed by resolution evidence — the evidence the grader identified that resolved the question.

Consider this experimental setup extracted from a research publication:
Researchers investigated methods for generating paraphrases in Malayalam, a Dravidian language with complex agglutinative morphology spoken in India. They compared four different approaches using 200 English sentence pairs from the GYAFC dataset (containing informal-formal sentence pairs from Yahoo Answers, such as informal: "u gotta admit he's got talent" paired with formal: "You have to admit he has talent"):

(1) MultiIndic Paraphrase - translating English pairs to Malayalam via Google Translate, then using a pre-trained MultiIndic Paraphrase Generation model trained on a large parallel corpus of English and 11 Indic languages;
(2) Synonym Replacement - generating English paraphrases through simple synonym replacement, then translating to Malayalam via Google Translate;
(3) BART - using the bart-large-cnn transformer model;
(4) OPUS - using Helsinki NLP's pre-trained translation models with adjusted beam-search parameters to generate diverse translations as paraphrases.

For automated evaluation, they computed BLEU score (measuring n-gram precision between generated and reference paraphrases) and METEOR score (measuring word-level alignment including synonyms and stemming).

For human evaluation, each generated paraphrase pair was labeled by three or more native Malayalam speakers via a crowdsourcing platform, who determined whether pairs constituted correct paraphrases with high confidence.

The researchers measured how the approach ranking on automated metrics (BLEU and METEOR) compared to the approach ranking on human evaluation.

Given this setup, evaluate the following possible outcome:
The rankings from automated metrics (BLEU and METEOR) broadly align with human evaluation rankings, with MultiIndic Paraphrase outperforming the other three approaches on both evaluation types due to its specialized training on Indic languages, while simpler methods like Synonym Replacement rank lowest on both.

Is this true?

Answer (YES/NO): NO